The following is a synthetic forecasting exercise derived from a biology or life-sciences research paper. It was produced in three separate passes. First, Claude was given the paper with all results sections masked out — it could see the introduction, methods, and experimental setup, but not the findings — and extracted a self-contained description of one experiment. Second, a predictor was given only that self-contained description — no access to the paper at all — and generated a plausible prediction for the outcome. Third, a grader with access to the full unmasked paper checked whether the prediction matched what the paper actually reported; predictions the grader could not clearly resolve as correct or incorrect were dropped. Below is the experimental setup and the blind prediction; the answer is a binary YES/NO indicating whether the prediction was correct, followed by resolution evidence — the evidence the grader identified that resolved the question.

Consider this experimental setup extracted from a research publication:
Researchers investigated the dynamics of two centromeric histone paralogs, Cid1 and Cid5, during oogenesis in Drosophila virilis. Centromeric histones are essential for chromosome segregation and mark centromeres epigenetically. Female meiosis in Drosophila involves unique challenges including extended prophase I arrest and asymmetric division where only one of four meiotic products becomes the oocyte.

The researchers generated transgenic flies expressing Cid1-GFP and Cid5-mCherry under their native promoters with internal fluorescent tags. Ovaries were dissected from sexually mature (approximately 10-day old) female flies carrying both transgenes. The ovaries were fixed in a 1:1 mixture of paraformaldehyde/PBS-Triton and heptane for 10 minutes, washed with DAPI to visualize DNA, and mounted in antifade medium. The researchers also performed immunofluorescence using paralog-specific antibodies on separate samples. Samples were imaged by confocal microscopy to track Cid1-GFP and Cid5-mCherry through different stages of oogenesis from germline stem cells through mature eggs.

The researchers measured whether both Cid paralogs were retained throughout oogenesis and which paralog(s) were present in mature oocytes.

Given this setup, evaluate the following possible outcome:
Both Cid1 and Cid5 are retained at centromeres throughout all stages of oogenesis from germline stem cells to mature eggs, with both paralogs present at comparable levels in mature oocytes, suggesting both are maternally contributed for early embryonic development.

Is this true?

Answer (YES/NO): NO